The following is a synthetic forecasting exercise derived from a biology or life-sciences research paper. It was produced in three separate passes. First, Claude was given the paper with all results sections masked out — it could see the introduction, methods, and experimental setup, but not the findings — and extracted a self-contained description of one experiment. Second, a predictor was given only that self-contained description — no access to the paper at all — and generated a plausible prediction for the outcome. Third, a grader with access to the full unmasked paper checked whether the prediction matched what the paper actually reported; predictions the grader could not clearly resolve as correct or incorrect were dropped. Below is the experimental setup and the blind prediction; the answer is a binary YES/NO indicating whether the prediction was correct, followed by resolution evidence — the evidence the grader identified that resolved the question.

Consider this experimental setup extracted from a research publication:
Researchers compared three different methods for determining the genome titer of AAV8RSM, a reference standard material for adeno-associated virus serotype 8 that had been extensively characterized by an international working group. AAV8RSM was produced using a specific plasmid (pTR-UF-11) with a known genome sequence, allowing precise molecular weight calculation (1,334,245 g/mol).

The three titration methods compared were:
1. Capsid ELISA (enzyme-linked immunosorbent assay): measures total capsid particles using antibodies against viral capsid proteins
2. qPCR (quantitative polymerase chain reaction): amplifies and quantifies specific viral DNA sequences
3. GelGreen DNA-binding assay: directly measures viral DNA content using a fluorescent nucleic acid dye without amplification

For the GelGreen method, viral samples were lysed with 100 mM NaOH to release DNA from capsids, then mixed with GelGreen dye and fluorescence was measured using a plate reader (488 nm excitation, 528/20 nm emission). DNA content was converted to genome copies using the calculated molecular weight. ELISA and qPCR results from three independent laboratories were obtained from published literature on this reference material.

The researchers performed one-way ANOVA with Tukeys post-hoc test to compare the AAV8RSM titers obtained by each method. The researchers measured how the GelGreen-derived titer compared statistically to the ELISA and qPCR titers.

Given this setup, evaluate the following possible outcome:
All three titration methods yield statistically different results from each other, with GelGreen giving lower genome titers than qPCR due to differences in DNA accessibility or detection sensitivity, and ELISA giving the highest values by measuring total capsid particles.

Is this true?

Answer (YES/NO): NO